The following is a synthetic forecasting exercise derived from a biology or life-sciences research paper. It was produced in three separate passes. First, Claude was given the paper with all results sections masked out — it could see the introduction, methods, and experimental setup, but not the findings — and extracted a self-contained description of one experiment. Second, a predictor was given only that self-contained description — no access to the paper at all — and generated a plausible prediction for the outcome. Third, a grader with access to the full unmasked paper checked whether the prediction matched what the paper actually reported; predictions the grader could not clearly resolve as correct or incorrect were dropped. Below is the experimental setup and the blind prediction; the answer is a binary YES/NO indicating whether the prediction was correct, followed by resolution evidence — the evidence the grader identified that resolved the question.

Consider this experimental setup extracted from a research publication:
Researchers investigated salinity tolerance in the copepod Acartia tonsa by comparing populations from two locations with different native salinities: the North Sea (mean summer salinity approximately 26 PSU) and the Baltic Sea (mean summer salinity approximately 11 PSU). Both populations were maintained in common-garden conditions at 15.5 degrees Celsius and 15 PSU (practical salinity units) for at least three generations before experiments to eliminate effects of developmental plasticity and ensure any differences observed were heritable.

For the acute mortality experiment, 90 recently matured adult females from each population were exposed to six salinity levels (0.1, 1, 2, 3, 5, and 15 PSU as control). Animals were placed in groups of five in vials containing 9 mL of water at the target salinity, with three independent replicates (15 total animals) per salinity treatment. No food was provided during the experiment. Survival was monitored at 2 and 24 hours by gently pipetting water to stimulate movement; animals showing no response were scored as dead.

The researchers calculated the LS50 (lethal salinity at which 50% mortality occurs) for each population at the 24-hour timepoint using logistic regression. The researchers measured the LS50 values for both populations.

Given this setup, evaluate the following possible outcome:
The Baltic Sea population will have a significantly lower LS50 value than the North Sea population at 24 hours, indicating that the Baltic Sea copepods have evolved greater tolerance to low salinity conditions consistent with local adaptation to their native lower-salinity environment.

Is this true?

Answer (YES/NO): YES